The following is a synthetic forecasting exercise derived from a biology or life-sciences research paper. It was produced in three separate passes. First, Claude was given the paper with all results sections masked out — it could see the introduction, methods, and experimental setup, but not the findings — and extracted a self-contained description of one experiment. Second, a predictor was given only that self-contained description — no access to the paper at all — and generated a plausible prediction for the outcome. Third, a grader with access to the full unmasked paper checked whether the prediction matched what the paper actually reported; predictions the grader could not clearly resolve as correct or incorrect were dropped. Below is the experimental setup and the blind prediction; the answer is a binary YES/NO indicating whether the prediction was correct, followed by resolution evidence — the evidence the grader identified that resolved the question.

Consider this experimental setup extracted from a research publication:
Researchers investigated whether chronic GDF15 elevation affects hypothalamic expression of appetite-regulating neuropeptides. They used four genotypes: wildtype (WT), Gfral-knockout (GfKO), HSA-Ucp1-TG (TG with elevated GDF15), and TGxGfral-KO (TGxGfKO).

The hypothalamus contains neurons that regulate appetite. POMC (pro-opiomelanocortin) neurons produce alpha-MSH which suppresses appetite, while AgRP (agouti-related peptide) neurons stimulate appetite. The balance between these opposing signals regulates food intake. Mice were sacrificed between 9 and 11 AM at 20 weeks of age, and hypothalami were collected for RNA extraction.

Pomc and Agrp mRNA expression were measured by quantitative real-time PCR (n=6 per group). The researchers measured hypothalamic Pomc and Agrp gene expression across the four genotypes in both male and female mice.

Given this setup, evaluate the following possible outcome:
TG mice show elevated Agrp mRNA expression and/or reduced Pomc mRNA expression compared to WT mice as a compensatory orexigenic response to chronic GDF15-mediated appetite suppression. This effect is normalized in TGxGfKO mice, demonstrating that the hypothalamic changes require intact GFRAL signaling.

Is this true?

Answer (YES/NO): YES